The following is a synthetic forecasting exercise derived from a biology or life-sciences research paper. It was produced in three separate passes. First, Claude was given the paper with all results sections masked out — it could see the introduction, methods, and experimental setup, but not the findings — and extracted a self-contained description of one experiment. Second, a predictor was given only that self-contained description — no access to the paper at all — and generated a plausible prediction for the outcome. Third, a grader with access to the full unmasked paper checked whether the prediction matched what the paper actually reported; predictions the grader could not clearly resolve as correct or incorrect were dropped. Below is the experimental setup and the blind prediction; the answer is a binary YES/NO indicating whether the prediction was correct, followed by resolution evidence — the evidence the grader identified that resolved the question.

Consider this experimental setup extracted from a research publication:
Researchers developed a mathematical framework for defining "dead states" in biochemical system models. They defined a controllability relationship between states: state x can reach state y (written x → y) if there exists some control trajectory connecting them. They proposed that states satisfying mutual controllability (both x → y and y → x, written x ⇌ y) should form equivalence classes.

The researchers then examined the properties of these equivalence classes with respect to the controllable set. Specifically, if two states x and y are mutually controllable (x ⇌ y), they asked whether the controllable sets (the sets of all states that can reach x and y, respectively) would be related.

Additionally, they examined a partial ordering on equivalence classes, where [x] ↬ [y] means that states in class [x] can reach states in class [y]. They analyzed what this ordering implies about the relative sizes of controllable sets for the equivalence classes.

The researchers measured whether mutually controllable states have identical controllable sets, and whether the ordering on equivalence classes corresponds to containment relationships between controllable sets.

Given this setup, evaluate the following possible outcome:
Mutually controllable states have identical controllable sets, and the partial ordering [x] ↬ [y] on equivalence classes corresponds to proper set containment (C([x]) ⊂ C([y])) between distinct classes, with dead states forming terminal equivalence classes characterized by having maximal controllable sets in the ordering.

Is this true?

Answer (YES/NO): YES